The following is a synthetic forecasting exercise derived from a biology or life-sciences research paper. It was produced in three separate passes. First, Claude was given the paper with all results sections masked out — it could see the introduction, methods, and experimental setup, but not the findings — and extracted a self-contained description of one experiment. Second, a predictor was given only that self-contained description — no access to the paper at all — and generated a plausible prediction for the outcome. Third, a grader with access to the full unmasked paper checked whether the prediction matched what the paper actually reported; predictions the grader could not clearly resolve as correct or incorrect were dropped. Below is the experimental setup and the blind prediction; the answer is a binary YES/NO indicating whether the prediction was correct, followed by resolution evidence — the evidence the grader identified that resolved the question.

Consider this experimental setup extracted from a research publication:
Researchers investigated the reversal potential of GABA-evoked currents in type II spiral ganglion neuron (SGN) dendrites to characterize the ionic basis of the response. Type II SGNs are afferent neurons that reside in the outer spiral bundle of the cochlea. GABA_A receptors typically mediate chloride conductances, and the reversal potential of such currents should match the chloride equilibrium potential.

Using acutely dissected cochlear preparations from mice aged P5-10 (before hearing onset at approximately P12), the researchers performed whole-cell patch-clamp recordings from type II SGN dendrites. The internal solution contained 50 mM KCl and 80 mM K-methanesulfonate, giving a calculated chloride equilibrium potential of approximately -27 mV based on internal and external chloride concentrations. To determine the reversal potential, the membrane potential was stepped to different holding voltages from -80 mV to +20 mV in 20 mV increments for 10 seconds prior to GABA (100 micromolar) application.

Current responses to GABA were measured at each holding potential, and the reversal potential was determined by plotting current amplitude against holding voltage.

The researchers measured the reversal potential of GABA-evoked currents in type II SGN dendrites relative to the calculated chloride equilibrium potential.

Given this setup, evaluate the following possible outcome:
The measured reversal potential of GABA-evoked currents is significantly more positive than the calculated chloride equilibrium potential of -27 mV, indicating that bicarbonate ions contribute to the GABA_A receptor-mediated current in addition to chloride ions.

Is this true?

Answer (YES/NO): NO